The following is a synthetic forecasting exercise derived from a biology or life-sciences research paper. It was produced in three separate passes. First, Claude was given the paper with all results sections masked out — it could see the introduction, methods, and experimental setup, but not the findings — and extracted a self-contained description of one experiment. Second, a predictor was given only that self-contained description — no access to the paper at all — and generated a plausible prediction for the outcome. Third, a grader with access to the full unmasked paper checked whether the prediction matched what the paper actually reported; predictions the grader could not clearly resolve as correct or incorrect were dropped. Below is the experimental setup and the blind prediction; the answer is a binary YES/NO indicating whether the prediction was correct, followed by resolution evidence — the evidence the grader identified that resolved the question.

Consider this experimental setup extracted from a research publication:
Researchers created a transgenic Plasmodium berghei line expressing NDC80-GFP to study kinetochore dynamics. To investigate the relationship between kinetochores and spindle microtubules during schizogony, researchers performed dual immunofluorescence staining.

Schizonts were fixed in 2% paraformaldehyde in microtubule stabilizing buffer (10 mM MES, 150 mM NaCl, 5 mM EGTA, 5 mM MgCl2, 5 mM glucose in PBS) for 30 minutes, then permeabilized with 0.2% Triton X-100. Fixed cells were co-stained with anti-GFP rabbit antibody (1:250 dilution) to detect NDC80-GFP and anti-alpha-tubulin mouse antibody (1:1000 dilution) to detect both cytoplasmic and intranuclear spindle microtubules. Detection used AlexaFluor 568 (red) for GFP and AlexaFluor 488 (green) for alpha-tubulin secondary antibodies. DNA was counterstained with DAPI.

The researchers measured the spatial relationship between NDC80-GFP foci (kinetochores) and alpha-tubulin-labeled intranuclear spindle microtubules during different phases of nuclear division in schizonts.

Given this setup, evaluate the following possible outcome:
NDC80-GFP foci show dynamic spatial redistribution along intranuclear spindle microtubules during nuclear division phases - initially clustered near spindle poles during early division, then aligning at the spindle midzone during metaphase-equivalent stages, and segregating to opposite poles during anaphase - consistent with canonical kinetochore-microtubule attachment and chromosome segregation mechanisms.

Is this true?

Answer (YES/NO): NO